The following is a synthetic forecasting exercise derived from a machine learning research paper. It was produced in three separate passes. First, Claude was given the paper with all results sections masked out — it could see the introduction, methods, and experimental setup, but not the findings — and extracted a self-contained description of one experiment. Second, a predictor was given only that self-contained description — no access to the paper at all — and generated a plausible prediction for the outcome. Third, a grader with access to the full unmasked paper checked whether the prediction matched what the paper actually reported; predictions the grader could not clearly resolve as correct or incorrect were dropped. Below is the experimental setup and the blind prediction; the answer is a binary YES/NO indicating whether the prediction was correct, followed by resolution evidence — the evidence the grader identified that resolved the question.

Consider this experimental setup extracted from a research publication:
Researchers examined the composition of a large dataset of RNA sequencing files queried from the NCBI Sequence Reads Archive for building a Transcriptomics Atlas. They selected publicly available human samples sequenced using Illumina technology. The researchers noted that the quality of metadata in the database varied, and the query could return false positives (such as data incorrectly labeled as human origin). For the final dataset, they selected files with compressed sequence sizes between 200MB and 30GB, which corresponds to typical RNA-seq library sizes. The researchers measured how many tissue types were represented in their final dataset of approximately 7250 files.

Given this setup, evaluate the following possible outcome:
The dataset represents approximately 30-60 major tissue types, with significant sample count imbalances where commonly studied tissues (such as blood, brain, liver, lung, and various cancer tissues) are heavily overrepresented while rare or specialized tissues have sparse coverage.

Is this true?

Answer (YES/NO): NO